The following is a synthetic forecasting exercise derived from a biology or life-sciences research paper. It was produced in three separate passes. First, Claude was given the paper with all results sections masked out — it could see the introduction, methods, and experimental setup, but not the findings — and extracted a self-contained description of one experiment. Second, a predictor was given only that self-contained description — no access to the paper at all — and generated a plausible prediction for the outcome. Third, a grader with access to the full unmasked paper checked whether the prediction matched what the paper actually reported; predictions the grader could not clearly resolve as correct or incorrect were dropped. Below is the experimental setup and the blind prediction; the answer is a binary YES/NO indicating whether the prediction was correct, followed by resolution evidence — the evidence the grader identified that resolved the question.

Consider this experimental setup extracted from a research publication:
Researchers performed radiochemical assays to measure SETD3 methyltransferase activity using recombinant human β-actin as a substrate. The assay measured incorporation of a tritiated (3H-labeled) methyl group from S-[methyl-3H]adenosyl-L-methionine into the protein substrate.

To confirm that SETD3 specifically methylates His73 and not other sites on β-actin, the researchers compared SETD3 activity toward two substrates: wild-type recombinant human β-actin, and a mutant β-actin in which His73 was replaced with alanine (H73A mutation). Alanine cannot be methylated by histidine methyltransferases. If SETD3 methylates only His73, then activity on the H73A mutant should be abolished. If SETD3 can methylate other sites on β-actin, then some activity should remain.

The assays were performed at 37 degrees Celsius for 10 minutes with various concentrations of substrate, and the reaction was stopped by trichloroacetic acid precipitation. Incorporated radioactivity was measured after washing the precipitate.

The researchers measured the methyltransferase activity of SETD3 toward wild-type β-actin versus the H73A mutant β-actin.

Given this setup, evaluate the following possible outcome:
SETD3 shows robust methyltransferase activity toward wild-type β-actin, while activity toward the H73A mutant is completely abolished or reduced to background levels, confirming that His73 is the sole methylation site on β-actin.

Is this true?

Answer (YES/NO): YES